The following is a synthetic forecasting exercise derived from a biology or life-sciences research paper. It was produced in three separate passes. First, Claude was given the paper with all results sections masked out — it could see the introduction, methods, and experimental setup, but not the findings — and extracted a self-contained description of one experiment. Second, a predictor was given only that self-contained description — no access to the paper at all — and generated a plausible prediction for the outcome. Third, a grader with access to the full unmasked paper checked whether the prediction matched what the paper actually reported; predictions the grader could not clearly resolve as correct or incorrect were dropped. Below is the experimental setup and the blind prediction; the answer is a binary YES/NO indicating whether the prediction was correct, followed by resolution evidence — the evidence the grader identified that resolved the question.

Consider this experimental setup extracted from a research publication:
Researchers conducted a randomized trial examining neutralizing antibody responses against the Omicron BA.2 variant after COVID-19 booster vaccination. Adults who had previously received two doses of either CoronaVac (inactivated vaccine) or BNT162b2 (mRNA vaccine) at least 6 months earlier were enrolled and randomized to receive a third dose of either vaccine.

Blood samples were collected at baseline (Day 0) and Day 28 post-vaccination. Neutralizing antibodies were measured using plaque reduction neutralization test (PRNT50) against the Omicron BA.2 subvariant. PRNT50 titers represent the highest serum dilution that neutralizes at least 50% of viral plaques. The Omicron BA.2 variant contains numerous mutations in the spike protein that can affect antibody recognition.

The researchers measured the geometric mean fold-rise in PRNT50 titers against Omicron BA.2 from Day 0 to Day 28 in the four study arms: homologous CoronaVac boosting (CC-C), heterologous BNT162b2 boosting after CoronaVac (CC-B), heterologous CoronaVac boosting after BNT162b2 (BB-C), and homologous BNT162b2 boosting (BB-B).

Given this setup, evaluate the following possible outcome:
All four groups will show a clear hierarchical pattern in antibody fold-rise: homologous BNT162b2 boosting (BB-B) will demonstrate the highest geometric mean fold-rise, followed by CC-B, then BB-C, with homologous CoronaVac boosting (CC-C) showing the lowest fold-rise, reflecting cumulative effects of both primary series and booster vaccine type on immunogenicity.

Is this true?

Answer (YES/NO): NO